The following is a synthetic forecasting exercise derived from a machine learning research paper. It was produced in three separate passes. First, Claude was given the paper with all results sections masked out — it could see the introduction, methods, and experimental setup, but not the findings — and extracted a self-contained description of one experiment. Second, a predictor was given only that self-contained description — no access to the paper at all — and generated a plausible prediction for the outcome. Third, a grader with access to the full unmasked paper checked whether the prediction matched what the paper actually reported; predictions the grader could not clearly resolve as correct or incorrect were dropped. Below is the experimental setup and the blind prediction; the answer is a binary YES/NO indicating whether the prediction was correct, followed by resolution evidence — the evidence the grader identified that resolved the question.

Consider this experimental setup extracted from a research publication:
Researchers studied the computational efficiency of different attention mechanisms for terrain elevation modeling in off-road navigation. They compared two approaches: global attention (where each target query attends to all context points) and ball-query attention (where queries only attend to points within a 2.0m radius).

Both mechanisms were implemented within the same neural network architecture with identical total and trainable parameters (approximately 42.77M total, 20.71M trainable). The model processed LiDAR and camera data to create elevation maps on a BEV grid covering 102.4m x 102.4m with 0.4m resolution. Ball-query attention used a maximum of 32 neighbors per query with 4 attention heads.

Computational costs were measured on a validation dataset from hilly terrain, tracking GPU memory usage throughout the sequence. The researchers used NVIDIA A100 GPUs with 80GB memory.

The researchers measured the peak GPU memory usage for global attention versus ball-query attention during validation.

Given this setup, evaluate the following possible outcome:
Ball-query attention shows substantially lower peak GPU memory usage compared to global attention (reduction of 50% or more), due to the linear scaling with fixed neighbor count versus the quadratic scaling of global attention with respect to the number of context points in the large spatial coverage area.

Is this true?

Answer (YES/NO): YES